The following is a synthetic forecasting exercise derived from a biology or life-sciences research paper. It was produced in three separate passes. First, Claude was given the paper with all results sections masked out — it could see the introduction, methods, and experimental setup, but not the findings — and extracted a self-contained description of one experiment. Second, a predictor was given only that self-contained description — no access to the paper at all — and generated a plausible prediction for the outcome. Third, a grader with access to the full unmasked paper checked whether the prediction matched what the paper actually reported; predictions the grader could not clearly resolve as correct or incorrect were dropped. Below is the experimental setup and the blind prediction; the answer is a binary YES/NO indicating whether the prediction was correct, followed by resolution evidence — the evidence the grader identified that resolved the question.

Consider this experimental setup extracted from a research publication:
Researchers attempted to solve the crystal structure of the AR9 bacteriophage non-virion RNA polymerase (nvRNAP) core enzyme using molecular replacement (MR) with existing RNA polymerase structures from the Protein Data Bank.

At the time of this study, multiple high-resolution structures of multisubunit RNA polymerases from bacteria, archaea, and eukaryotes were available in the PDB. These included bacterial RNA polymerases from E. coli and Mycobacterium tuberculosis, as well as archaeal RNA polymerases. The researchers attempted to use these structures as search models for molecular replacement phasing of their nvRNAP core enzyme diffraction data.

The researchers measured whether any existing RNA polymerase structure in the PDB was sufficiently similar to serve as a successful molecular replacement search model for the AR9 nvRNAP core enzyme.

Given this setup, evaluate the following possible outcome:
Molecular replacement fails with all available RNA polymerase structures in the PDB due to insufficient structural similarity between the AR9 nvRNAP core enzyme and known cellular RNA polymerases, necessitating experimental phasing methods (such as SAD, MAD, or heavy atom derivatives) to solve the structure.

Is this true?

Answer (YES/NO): YES